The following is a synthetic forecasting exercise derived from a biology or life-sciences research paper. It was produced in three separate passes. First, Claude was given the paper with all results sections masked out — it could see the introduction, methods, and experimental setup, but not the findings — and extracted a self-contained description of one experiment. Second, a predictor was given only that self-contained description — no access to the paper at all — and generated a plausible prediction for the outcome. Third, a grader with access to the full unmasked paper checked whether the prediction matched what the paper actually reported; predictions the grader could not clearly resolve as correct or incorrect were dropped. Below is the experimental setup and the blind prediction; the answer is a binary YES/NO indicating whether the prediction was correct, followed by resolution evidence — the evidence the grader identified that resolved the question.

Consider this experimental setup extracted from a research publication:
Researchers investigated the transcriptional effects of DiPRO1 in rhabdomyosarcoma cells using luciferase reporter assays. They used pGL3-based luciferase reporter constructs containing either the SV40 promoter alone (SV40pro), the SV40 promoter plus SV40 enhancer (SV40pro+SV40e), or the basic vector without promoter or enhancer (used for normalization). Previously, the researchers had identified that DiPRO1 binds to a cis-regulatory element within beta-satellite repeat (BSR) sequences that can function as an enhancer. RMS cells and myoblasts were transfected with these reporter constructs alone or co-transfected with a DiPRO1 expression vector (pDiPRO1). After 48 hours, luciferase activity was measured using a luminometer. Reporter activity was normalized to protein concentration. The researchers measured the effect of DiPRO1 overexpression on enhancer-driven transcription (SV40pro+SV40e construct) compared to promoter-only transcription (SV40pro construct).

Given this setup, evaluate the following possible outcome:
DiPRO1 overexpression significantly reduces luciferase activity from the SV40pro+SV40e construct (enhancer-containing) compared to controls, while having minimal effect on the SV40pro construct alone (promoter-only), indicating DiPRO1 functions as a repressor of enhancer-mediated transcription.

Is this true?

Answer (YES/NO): NO